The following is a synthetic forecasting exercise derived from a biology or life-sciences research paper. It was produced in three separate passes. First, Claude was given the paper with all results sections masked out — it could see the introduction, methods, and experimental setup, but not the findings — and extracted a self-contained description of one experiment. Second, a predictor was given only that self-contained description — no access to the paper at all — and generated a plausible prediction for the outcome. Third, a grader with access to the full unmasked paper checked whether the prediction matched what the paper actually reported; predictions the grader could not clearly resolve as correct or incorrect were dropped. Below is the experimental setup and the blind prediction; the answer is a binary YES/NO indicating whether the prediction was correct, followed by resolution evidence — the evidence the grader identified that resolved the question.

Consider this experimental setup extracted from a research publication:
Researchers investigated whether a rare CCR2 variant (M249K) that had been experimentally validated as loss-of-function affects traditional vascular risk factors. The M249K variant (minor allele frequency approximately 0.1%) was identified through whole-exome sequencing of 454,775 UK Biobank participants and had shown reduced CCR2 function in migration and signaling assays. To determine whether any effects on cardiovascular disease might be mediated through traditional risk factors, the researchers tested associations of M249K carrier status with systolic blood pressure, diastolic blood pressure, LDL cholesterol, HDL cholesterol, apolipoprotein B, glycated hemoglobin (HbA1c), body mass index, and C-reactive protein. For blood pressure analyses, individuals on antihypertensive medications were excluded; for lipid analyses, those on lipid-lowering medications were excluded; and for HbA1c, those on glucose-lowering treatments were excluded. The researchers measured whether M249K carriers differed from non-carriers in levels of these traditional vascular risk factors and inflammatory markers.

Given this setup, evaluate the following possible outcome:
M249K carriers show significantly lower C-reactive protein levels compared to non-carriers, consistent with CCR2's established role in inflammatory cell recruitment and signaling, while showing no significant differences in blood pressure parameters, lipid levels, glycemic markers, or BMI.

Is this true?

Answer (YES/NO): NO